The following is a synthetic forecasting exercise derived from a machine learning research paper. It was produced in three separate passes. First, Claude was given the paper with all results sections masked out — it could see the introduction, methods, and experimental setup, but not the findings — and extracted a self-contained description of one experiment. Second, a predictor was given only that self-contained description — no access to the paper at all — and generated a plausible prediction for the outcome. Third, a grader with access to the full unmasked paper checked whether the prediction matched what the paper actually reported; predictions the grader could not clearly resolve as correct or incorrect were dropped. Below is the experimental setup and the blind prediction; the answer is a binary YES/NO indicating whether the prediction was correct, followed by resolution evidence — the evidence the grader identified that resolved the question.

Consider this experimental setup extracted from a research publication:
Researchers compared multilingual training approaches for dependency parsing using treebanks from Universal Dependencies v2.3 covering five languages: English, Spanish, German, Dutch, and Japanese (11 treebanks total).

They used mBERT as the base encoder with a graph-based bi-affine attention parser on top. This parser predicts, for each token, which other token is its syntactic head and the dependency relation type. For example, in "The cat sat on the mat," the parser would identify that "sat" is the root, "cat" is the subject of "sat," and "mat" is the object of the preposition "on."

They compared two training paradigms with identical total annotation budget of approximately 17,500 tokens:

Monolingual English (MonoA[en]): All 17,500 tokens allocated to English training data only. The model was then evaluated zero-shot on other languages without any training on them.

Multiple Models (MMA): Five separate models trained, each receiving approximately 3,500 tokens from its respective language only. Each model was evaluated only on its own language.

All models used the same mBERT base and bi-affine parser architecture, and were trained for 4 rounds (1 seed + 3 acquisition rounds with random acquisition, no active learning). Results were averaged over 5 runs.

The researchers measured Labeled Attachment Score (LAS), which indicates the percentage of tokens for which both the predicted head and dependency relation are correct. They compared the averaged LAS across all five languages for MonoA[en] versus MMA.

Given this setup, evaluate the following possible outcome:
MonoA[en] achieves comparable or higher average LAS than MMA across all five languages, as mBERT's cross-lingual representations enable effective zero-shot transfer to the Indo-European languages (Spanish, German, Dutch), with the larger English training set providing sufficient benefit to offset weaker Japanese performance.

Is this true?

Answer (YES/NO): NO